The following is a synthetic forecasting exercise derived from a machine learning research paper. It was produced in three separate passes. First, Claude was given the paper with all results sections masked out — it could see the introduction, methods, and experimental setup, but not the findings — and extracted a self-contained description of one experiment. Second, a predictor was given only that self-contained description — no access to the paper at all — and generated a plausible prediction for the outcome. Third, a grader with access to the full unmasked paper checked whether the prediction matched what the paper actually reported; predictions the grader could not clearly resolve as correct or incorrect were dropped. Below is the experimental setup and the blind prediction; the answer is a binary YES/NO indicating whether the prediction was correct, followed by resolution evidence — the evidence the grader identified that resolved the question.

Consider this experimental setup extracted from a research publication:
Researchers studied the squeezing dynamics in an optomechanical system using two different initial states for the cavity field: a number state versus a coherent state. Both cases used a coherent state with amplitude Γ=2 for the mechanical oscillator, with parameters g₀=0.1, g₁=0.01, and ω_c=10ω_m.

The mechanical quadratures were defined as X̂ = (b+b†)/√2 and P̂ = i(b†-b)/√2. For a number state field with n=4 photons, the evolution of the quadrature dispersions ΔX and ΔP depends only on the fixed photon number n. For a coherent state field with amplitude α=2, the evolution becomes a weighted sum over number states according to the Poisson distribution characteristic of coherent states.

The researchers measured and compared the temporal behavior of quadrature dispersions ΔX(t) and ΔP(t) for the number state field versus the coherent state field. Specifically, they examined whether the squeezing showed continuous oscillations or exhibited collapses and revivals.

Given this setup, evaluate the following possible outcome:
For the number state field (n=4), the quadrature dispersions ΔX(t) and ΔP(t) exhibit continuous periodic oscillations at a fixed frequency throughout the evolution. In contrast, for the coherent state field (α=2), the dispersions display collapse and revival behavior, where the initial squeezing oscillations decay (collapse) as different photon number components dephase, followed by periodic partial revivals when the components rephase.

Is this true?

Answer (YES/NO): YES